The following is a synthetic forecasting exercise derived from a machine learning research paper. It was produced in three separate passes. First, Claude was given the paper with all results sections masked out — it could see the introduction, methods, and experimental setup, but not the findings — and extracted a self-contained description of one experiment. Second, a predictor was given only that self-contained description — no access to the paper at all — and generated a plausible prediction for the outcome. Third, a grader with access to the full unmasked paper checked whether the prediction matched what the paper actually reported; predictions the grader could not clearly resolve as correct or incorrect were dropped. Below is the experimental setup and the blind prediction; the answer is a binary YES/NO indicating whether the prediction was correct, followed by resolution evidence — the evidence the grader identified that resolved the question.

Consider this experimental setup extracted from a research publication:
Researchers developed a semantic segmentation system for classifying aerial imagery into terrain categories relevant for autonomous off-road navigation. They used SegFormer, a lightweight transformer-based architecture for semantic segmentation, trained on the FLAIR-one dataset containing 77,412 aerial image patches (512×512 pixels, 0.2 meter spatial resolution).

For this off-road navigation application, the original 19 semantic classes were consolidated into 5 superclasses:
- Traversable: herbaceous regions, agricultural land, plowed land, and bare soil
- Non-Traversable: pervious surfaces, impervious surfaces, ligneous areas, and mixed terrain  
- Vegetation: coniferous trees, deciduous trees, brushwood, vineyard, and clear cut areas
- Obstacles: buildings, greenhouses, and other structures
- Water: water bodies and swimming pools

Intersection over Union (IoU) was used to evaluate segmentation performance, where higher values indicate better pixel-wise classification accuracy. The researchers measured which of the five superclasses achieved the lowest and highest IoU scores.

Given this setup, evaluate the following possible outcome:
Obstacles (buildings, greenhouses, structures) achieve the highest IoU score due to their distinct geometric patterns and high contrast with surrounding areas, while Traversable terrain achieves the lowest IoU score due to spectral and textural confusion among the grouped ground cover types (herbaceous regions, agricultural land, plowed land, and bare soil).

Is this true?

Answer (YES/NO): NO